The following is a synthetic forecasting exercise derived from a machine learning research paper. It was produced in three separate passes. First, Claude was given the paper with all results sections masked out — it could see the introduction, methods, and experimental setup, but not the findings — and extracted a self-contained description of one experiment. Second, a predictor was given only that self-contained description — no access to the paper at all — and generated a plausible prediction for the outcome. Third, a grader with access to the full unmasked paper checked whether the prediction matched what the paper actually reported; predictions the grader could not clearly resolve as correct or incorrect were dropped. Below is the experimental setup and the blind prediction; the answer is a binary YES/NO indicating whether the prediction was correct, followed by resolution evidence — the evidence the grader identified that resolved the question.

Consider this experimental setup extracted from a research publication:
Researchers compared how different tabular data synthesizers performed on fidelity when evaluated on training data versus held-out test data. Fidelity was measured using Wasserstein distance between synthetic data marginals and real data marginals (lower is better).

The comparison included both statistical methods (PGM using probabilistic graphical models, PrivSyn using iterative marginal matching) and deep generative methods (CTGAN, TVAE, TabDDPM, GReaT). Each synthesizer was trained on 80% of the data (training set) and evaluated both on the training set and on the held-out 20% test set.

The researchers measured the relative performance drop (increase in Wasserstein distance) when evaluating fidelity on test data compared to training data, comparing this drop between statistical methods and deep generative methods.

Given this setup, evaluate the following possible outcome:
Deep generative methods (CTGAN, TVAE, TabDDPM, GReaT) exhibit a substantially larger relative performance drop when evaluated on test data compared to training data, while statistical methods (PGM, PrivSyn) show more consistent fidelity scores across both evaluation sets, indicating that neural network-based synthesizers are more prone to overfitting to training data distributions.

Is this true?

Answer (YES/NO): YES